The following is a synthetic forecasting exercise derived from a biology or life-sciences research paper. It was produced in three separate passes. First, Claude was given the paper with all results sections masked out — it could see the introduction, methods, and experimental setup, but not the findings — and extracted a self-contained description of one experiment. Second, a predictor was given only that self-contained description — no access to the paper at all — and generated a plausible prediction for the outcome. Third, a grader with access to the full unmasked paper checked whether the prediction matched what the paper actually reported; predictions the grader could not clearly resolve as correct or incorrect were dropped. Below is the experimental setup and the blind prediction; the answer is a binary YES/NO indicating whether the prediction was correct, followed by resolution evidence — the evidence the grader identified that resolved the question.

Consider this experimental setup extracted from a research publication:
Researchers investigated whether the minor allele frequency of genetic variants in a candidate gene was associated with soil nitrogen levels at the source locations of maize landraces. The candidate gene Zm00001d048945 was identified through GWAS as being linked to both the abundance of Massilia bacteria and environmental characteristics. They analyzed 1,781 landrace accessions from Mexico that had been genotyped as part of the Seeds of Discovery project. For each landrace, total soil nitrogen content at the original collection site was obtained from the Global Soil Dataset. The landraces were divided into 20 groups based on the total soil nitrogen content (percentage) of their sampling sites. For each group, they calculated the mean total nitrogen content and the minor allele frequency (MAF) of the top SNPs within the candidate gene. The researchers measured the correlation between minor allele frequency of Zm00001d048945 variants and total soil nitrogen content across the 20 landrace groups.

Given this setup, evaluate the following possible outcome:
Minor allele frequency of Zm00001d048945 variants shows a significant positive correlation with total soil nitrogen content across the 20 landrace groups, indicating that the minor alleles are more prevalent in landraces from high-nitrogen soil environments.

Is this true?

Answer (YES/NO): NO